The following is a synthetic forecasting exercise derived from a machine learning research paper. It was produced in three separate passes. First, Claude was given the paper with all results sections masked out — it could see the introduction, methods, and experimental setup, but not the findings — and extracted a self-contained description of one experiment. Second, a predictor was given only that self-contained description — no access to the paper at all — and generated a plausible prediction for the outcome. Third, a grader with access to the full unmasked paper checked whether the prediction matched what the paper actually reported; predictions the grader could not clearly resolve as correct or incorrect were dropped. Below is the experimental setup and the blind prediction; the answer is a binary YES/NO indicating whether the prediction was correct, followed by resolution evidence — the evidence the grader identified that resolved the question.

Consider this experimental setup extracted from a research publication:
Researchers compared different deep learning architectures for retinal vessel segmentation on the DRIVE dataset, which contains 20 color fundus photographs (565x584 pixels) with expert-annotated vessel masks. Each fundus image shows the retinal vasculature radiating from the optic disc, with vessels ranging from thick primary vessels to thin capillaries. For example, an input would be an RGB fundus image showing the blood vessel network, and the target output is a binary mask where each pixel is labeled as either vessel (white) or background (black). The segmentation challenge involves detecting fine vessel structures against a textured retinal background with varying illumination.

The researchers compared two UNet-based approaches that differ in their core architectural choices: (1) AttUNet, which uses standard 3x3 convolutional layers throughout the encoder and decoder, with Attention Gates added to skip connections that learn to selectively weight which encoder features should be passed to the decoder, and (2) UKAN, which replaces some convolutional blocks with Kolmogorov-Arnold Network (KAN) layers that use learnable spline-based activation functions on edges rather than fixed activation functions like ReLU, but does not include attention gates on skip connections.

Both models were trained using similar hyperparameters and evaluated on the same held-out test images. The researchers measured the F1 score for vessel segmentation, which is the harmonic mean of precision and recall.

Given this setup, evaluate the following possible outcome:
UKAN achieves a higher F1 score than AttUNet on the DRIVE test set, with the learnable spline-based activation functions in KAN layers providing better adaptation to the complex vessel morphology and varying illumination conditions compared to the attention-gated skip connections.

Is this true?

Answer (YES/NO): YES